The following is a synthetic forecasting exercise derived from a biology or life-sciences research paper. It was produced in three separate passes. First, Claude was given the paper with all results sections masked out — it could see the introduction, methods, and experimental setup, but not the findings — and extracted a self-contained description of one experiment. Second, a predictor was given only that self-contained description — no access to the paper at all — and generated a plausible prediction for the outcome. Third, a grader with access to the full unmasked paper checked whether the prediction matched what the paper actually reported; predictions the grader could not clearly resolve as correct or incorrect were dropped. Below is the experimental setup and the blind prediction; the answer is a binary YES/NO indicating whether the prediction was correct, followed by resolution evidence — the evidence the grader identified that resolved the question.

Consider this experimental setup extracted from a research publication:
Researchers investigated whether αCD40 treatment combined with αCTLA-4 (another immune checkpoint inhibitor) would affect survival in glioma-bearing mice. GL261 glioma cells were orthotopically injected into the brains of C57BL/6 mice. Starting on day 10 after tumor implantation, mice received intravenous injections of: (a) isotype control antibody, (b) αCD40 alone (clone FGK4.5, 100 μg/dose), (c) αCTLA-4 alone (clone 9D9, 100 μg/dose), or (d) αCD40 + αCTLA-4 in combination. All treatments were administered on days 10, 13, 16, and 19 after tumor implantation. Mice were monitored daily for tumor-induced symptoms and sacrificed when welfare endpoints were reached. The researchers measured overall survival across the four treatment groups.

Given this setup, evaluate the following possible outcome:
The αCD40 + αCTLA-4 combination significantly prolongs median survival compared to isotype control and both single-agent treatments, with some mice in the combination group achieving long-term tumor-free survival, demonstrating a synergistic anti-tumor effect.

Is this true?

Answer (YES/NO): NO